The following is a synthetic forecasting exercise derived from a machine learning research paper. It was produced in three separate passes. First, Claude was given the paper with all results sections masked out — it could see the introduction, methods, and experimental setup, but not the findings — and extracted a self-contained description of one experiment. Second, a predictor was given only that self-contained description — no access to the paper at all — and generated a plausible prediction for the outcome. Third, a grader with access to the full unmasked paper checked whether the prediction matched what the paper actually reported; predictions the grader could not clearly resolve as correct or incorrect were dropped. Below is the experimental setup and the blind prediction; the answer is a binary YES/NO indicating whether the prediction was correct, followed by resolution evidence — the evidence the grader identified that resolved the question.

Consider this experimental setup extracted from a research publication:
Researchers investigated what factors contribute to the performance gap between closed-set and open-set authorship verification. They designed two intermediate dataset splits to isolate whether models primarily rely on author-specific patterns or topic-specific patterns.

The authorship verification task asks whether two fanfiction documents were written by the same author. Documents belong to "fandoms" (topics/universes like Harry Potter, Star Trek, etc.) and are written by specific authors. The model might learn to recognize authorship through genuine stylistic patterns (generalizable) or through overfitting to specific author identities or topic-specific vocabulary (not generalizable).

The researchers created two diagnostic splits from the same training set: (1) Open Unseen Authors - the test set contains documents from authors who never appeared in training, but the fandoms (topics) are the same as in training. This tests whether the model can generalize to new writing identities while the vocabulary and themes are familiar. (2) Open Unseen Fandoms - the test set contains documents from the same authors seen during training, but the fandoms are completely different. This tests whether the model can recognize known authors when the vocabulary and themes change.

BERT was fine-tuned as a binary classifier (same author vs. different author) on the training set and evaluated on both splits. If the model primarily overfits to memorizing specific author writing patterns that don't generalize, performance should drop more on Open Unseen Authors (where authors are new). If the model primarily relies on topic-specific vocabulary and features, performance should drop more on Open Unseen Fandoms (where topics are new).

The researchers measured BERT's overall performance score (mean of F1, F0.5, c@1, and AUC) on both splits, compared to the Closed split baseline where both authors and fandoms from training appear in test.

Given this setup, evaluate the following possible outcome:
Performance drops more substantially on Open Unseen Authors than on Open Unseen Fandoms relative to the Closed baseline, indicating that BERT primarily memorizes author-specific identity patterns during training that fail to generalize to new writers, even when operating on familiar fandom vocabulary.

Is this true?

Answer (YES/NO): YES